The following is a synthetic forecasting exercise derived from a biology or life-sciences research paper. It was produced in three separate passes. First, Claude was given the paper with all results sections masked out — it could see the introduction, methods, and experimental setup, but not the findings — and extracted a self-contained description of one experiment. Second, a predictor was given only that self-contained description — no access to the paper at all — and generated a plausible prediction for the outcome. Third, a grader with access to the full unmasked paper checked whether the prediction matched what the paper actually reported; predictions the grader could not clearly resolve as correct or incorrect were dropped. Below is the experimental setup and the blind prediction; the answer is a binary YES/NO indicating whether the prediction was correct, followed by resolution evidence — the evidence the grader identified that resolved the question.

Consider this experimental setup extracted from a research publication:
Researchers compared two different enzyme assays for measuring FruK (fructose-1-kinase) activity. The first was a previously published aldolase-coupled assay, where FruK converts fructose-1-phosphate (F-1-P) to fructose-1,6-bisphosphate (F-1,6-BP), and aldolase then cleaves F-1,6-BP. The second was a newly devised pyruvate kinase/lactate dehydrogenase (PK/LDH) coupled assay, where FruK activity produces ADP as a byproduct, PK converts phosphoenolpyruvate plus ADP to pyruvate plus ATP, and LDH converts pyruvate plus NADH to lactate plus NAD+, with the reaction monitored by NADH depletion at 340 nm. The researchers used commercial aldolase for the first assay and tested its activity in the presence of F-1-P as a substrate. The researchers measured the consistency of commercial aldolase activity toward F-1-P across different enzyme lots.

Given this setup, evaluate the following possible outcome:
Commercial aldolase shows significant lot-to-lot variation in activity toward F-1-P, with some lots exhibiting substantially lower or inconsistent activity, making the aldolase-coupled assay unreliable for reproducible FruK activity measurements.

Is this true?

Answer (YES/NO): YES